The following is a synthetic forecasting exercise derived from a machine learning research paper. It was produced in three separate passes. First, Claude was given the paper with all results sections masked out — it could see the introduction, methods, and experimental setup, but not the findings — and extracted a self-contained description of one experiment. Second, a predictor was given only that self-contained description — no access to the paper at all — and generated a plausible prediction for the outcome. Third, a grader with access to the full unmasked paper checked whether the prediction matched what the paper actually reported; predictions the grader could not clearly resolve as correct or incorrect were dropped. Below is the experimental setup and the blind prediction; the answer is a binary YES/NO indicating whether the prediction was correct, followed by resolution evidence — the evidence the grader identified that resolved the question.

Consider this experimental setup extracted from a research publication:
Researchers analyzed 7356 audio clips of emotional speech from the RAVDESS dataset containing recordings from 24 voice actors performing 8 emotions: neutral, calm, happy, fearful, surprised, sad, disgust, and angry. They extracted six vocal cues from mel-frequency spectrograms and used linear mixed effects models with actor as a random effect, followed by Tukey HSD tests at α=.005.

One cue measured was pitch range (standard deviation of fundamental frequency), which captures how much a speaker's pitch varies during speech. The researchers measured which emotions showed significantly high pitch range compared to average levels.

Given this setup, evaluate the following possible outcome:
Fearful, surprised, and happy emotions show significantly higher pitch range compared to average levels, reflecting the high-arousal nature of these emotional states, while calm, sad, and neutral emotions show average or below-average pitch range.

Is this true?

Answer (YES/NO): NO